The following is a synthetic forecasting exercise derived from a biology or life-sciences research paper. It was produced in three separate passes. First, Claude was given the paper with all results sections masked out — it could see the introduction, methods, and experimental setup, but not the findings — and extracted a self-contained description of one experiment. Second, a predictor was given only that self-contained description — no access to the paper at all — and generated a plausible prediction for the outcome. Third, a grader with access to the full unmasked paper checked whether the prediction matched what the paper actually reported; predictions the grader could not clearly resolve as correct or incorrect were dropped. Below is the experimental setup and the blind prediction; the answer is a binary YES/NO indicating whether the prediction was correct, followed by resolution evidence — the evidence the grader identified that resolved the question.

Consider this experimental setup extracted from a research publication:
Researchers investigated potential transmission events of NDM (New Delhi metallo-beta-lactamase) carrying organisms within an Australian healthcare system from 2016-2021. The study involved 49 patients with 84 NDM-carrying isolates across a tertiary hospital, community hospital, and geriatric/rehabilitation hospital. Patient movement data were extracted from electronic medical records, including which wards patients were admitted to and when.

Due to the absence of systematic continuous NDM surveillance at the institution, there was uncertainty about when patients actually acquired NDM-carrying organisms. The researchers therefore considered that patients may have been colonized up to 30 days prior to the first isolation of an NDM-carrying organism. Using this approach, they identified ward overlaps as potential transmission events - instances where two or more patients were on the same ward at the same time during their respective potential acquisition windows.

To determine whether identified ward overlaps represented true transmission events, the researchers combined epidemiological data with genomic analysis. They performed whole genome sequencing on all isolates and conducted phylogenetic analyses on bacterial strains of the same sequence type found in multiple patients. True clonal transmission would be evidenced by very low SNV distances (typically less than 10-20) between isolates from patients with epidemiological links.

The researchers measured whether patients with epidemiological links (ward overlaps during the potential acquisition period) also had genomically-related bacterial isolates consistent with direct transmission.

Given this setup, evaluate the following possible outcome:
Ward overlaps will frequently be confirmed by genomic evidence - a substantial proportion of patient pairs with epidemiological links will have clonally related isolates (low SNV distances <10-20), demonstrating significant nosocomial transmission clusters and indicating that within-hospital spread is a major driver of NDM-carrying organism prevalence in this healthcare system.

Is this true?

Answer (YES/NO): NO